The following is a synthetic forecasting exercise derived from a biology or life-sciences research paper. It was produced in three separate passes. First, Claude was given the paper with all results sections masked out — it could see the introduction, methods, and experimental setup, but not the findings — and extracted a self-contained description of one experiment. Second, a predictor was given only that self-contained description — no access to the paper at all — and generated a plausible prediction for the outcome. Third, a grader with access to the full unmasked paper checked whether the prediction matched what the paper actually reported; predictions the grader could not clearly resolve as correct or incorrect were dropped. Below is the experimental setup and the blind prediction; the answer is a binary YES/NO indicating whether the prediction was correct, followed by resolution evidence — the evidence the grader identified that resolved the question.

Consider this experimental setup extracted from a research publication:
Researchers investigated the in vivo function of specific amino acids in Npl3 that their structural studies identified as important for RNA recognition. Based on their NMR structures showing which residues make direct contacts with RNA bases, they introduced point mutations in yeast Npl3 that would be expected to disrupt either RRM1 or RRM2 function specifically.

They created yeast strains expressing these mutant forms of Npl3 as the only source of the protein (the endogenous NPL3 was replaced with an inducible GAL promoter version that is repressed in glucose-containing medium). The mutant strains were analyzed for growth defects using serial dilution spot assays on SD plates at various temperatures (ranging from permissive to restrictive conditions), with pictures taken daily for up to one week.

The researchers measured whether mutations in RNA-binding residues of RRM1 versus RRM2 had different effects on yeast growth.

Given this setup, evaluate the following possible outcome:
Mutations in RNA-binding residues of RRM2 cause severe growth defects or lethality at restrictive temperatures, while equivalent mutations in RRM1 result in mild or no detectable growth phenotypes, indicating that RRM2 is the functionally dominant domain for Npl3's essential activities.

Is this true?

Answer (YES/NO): NO